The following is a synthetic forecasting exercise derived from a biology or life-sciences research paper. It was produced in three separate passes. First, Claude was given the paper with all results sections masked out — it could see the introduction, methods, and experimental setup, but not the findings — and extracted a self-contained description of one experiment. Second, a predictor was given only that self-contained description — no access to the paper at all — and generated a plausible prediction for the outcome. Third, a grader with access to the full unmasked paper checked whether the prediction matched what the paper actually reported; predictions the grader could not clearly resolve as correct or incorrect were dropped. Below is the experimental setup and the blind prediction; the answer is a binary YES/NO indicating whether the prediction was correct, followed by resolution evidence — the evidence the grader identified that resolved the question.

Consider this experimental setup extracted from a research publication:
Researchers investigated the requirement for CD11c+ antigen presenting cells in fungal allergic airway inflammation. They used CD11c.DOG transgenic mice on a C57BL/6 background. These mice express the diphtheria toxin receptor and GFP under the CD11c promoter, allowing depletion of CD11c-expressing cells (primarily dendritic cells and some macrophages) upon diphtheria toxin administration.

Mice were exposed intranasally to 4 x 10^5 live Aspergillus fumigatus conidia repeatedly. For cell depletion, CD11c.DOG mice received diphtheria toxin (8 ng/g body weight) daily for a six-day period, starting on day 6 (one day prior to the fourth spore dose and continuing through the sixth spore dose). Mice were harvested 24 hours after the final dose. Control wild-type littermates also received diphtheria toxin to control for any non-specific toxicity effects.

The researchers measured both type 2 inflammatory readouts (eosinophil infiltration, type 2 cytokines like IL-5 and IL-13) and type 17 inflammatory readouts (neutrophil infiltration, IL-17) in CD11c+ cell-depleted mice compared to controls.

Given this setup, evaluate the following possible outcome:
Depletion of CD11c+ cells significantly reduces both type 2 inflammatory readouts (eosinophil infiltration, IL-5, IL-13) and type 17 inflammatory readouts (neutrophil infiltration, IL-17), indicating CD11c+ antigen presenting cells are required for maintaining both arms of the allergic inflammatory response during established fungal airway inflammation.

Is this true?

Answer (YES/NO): NO